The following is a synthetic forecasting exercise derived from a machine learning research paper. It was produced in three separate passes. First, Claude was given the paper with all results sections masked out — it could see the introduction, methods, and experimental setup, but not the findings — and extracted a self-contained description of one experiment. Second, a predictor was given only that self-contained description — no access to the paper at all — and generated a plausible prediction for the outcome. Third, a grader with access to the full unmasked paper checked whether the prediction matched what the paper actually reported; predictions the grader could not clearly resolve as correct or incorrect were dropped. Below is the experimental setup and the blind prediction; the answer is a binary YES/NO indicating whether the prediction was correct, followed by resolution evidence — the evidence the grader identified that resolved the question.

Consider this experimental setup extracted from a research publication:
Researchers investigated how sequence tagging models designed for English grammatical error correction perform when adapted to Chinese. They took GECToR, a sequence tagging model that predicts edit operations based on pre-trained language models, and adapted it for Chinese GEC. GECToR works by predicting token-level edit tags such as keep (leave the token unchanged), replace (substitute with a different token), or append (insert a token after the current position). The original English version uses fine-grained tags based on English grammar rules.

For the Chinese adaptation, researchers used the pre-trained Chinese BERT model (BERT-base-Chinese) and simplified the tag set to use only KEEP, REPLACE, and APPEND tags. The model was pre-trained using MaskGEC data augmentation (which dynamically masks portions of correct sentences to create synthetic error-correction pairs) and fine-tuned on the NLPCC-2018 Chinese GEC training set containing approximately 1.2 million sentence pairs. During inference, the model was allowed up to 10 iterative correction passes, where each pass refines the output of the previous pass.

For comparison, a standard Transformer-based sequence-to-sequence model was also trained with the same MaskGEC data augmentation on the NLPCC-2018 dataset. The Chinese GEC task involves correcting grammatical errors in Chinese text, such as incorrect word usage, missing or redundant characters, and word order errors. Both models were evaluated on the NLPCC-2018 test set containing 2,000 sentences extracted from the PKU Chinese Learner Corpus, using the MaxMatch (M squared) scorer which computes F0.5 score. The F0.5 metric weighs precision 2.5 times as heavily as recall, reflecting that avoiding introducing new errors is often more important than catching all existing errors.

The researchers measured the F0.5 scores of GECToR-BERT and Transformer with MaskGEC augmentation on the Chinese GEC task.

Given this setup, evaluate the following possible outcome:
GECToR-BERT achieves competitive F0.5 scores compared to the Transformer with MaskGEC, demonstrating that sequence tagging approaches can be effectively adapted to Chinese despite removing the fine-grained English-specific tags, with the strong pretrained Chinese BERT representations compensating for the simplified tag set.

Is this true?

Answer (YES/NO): NO